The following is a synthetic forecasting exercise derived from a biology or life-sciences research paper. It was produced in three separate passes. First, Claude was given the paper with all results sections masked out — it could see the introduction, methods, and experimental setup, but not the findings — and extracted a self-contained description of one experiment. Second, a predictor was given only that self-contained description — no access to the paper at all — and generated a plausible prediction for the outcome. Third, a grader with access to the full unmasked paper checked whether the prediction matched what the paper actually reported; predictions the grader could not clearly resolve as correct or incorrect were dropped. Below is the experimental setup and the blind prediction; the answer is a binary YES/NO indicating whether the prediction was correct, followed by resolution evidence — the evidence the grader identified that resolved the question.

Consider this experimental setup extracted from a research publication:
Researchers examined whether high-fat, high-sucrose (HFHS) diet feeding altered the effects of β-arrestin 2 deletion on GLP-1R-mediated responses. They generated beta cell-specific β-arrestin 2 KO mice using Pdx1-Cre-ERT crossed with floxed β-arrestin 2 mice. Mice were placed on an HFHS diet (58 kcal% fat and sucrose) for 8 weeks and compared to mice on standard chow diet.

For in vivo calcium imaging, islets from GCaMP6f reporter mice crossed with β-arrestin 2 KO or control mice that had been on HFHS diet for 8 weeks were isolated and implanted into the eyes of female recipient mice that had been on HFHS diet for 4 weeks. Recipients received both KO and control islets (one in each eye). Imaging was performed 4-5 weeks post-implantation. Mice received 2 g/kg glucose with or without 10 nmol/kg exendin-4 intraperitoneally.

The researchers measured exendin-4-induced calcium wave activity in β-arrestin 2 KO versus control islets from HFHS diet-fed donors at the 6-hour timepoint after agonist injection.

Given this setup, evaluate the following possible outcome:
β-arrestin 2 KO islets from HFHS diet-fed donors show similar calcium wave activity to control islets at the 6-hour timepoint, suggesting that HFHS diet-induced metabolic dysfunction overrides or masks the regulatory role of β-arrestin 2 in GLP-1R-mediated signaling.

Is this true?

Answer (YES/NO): NO